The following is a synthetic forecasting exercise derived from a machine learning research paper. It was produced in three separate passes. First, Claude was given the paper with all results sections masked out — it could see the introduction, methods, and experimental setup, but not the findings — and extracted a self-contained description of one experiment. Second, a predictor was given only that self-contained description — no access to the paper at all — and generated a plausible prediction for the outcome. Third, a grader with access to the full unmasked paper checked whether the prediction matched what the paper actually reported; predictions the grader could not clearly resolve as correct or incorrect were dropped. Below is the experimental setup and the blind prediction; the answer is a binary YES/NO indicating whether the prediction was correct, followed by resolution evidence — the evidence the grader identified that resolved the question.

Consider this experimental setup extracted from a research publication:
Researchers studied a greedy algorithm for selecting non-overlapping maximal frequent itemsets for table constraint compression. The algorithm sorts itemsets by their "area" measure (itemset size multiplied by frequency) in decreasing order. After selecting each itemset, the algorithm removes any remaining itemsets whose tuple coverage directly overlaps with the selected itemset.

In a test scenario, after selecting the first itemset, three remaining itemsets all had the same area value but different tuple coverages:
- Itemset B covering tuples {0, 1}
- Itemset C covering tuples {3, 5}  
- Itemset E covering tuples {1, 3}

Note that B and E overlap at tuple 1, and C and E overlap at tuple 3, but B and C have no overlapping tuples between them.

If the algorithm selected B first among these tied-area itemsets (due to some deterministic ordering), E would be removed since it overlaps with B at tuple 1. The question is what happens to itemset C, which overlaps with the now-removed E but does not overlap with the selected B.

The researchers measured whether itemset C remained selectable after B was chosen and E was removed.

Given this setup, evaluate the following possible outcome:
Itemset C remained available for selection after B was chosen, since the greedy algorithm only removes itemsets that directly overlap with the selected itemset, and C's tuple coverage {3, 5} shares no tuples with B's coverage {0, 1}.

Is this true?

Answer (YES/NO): YES